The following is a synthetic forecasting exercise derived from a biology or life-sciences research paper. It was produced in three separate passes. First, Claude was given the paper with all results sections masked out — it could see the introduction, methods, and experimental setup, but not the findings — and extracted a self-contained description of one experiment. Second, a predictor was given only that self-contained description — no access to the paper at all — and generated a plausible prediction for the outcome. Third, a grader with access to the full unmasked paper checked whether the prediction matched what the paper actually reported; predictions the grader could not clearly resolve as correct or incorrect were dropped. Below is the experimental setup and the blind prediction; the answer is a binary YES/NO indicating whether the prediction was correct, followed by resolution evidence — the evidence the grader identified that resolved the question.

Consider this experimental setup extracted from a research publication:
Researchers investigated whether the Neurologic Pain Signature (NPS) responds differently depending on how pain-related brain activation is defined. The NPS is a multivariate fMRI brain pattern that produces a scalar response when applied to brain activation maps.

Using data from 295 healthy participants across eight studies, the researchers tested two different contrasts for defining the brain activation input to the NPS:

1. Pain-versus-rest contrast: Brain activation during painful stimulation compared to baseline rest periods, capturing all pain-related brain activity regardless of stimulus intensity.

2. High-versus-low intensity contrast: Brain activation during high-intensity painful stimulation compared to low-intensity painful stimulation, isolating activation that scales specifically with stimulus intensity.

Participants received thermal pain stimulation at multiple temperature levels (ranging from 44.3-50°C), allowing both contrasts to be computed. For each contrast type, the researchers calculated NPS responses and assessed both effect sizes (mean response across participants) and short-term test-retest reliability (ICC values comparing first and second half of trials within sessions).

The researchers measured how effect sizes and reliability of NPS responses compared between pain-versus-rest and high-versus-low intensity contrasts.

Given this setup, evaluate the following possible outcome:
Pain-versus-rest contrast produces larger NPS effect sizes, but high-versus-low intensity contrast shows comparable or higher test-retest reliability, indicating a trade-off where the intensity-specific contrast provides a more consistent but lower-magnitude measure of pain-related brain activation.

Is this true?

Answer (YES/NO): NO